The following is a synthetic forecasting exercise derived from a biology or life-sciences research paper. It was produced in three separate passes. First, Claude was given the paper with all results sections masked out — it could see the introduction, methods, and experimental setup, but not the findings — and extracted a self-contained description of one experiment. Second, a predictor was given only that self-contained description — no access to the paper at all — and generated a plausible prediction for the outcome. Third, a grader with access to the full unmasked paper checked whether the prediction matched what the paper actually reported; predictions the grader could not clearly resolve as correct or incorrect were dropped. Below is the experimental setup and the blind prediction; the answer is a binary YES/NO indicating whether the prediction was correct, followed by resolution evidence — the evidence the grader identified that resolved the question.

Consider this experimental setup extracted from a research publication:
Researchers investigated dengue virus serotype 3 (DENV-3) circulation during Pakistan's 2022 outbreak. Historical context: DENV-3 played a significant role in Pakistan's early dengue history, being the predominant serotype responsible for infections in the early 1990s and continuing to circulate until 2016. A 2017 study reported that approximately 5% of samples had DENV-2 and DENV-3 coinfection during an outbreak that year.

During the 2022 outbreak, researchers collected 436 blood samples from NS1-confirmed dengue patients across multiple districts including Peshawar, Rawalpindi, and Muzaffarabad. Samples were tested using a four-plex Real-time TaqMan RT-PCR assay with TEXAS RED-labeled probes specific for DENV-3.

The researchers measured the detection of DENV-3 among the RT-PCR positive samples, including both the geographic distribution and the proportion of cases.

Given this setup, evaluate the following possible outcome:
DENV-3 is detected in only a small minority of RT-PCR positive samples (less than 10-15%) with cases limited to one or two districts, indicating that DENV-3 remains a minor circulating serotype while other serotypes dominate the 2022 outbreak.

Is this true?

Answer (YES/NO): YES